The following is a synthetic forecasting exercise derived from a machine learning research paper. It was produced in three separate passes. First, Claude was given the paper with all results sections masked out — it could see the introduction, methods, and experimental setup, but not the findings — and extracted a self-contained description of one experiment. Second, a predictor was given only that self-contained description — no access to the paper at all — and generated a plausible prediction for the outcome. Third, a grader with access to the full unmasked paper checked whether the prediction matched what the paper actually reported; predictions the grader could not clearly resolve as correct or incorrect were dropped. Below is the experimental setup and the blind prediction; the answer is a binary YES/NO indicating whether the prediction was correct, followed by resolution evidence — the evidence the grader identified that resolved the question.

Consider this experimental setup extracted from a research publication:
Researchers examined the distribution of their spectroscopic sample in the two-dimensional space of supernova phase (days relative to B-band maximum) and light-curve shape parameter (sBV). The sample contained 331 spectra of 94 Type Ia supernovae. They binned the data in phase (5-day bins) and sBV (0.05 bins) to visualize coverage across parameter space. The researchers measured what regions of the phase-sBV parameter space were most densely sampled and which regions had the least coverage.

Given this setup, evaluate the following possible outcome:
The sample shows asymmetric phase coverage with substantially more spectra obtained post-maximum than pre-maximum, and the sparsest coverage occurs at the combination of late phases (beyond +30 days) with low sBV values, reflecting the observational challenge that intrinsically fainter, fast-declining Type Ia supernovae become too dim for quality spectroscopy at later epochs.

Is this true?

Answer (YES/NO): YES